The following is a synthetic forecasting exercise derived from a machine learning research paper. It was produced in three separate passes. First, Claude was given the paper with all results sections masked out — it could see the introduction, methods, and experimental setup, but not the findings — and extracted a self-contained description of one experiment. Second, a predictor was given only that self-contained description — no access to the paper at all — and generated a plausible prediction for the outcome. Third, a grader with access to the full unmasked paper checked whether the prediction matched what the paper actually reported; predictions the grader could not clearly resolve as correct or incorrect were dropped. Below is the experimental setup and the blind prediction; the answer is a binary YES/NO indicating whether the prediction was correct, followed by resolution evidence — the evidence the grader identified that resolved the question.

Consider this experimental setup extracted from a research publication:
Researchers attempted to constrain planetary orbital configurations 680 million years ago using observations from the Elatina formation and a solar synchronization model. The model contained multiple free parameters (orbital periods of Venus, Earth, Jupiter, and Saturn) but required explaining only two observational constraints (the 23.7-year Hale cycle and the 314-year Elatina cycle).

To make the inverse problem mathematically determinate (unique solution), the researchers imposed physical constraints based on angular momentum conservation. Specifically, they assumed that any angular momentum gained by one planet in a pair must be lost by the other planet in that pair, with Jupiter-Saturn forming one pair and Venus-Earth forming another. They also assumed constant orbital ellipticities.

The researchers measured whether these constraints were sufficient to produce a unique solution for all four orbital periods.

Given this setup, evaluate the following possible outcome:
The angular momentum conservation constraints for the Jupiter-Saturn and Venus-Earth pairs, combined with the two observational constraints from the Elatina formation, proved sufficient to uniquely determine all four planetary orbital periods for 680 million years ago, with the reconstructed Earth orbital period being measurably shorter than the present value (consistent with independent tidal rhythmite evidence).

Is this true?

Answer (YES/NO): NO